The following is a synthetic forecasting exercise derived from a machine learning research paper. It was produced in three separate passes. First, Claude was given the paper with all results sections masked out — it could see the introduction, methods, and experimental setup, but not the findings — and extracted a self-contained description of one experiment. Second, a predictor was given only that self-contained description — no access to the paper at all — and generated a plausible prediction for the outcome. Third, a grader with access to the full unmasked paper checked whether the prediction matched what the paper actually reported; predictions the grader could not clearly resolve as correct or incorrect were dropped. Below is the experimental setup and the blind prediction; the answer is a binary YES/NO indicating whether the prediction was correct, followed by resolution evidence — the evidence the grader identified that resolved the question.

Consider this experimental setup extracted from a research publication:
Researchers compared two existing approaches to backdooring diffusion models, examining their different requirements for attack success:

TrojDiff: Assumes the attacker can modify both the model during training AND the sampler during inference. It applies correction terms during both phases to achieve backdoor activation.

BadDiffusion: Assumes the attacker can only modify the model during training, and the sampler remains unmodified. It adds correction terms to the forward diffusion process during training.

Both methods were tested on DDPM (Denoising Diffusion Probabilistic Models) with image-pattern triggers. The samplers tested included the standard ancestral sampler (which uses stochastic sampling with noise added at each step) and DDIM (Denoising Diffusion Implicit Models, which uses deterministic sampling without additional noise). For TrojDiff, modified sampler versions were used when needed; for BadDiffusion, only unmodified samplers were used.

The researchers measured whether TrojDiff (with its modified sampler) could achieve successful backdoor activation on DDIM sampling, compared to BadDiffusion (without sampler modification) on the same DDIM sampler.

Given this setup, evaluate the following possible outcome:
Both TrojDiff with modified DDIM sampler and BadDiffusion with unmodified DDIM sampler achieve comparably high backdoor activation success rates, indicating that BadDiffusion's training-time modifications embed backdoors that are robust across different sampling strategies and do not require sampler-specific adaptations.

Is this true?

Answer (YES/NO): NO